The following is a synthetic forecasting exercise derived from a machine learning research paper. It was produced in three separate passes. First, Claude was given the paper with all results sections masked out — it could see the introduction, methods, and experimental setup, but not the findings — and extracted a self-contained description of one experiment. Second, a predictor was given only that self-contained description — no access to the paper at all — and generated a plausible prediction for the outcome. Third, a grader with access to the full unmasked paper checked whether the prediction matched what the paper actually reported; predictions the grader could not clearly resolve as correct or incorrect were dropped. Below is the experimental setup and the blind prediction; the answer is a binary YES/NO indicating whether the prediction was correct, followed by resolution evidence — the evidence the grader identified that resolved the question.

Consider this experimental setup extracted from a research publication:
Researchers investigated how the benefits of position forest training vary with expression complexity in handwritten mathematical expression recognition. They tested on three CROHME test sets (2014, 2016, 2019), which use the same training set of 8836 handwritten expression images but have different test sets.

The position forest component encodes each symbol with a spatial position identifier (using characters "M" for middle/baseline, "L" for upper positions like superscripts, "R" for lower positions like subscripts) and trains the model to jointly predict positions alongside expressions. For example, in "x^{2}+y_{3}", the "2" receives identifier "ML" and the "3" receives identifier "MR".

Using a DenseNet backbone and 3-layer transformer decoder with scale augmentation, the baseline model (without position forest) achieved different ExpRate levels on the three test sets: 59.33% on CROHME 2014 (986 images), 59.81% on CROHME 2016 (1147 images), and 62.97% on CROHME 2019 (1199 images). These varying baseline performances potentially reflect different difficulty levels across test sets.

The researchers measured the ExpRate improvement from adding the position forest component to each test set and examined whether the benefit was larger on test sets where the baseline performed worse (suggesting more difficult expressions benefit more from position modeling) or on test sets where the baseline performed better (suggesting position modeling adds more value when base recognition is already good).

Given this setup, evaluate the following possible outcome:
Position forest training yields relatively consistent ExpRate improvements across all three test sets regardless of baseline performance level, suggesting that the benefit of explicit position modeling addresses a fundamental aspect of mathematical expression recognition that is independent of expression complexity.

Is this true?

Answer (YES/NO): NO